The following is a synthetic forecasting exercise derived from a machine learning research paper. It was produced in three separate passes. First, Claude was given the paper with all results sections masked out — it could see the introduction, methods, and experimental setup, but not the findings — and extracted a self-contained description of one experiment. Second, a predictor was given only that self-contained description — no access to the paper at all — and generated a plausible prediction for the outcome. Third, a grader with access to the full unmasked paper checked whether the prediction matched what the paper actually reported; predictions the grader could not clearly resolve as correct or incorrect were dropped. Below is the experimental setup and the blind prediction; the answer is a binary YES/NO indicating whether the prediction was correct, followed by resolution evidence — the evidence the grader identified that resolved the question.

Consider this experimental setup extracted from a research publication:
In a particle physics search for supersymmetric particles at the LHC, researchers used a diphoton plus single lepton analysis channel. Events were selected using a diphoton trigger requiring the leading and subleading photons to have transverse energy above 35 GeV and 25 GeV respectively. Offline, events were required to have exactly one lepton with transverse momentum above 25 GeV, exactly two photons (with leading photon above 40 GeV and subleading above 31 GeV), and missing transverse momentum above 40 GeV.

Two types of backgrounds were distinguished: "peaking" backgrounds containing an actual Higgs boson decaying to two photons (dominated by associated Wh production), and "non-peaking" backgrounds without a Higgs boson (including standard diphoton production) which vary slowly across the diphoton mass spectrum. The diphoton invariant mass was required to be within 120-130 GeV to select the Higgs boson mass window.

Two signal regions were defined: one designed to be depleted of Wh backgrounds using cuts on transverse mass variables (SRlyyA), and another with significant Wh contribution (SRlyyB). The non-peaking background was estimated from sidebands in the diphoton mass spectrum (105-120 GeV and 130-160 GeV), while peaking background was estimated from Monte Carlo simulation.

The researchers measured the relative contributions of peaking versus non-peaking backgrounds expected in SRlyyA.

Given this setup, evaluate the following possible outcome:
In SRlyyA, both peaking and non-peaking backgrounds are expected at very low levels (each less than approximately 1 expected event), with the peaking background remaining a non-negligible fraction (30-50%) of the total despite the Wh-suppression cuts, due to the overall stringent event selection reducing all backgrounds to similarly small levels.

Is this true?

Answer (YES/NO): YES